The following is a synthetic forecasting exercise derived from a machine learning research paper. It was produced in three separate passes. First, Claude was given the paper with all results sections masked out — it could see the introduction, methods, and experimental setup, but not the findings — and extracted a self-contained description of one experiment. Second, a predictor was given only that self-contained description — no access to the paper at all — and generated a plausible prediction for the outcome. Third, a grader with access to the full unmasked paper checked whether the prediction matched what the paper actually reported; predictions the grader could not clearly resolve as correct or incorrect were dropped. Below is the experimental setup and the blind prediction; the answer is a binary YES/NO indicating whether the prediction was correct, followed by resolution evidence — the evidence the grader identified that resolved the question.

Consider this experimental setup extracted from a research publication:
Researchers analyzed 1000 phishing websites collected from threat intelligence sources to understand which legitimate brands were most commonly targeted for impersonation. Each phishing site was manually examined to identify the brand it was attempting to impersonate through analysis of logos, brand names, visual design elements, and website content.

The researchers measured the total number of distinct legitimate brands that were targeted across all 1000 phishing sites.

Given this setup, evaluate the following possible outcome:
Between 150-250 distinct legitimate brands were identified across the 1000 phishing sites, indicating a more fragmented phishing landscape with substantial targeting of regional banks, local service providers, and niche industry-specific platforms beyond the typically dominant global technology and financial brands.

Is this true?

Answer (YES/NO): NO